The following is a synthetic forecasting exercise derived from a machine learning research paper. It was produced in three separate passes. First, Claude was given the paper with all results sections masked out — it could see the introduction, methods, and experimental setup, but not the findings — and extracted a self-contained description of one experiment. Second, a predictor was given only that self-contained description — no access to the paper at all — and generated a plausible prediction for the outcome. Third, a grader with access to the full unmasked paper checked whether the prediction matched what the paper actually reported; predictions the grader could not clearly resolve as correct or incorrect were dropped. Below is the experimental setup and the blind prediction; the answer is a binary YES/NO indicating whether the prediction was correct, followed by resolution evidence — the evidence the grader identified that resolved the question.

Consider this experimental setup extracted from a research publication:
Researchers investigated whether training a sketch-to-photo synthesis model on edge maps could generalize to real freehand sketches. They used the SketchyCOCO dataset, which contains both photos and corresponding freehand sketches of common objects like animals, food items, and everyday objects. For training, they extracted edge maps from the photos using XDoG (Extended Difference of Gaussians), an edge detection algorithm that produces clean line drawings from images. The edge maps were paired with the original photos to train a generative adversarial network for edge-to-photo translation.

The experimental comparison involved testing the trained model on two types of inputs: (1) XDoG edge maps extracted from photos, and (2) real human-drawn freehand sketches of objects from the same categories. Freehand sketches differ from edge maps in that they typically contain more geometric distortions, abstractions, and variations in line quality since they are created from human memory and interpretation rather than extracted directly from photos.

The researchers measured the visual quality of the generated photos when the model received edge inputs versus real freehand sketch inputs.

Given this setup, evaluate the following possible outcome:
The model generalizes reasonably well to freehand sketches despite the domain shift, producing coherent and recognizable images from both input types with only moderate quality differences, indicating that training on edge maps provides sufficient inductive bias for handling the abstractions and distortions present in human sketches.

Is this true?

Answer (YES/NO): NO